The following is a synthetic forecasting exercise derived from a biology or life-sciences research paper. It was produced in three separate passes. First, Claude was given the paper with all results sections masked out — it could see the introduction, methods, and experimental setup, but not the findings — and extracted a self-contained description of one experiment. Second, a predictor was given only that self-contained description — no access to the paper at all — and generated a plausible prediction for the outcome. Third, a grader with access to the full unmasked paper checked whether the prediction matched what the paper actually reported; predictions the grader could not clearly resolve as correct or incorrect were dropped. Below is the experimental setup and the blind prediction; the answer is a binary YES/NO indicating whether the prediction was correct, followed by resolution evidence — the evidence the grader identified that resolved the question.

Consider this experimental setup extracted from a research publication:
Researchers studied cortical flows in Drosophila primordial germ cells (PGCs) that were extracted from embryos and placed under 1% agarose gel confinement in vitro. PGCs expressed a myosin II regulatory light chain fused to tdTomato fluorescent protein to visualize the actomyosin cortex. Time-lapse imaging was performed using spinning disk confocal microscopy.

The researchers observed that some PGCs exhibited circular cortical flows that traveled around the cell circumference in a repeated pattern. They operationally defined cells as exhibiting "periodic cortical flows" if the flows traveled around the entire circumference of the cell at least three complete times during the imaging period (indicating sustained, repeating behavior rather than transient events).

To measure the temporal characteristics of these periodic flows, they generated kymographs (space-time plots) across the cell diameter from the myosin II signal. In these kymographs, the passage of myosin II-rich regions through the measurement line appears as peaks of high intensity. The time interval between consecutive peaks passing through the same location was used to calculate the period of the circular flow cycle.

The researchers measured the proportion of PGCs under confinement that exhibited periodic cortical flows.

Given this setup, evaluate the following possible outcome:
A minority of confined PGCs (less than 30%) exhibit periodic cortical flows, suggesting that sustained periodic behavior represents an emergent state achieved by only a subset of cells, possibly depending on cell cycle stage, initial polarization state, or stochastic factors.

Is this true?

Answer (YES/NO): NO